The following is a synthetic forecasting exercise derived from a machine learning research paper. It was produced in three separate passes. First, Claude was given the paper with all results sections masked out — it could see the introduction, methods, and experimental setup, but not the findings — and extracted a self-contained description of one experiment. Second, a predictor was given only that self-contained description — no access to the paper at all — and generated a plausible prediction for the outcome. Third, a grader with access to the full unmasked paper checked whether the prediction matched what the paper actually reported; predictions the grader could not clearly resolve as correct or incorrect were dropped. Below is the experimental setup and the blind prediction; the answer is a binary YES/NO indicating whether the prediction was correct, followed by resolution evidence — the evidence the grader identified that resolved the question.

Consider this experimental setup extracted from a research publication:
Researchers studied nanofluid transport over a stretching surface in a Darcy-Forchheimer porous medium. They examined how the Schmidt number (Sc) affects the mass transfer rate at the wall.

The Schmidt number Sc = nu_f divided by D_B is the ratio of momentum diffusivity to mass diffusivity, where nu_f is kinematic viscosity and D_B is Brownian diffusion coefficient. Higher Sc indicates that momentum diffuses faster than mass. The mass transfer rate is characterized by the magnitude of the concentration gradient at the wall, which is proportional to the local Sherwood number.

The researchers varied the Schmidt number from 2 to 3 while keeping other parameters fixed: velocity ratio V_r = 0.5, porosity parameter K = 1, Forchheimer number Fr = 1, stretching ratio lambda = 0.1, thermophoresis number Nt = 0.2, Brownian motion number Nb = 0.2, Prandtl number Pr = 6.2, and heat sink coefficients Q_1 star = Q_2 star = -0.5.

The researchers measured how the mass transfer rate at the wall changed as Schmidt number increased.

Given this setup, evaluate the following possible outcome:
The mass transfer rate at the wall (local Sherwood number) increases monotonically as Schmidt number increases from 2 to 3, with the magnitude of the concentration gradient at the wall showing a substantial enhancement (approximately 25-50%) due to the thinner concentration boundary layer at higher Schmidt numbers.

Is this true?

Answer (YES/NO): NO